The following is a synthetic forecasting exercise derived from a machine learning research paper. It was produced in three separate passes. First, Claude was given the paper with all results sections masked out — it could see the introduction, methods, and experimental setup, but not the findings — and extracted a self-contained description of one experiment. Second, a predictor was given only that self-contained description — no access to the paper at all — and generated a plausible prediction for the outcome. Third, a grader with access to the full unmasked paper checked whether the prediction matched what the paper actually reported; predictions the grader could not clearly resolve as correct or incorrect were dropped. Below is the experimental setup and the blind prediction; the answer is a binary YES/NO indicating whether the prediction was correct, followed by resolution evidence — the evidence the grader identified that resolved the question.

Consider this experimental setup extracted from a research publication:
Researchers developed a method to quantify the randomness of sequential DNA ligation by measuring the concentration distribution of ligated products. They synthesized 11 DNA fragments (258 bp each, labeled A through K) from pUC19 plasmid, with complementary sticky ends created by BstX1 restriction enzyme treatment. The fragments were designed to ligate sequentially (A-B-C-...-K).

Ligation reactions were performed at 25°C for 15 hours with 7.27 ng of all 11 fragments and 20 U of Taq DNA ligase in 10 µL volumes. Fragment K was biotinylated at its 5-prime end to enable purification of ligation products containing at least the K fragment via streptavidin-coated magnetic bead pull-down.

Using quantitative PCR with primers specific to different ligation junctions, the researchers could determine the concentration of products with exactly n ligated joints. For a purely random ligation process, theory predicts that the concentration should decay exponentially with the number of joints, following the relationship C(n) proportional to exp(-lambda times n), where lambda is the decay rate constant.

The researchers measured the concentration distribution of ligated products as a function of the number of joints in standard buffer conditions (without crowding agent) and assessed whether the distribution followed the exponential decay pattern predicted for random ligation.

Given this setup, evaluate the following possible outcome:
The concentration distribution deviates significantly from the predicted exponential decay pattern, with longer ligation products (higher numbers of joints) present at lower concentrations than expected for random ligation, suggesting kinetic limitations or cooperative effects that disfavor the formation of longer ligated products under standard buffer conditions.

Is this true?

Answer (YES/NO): NO